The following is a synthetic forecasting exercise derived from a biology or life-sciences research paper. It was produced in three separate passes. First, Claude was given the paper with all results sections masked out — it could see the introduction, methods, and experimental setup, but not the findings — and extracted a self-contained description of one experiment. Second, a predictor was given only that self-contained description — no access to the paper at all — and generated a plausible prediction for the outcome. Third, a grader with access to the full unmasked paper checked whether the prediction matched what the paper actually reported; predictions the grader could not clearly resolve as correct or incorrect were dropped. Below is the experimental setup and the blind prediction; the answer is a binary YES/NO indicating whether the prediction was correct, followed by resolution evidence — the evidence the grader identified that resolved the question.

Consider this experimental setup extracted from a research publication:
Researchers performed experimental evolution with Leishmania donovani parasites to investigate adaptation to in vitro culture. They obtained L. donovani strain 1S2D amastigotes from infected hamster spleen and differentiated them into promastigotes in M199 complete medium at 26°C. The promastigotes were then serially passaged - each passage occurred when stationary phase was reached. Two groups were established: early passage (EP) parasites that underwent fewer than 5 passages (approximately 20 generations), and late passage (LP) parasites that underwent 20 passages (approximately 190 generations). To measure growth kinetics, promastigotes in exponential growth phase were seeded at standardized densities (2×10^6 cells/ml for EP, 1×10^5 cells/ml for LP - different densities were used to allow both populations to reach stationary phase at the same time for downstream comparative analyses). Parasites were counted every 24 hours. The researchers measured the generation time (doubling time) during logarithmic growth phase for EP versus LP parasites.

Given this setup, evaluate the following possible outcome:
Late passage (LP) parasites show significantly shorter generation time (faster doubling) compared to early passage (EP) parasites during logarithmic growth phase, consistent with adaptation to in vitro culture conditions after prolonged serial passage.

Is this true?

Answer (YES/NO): YES